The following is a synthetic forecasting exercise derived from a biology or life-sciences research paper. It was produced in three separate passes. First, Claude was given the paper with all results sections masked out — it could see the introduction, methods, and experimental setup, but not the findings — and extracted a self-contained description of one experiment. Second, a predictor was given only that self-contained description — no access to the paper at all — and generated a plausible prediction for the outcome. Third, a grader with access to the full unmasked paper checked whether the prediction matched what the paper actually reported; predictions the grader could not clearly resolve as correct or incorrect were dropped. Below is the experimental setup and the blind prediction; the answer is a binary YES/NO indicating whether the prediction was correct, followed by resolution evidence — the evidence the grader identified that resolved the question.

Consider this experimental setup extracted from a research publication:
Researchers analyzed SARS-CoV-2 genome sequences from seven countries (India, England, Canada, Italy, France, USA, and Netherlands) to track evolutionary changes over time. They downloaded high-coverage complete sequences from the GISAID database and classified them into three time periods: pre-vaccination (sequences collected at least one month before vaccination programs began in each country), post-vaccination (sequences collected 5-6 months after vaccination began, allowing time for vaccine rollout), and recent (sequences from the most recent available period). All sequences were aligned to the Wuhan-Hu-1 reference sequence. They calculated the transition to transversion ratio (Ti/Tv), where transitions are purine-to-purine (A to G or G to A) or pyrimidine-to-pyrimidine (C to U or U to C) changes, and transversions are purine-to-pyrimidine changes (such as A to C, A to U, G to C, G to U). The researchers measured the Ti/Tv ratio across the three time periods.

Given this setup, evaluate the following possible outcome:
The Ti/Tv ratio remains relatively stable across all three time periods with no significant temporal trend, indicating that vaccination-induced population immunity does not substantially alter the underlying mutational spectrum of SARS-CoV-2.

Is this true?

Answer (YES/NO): NO